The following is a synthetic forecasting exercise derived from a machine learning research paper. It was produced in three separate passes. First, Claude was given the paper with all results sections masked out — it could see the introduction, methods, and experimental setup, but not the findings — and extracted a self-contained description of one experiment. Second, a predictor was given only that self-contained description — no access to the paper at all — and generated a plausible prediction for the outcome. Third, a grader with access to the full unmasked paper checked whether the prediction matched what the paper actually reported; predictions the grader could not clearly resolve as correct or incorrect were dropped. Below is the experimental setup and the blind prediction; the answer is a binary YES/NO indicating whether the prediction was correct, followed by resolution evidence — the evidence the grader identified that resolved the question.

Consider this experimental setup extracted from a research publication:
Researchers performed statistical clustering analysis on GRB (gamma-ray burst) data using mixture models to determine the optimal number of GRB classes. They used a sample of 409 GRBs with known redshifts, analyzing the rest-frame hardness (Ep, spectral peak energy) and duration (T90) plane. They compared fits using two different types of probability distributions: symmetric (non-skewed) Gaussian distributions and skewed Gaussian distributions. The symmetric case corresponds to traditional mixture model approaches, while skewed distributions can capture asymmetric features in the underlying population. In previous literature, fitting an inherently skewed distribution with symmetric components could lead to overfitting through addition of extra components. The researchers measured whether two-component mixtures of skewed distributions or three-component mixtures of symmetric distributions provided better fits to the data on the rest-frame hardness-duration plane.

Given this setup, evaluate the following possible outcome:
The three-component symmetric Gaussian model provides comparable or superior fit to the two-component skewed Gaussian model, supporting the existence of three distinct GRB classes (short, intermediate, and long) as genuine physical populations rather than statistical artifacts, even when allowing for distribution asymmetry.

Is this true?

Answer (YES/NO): NO